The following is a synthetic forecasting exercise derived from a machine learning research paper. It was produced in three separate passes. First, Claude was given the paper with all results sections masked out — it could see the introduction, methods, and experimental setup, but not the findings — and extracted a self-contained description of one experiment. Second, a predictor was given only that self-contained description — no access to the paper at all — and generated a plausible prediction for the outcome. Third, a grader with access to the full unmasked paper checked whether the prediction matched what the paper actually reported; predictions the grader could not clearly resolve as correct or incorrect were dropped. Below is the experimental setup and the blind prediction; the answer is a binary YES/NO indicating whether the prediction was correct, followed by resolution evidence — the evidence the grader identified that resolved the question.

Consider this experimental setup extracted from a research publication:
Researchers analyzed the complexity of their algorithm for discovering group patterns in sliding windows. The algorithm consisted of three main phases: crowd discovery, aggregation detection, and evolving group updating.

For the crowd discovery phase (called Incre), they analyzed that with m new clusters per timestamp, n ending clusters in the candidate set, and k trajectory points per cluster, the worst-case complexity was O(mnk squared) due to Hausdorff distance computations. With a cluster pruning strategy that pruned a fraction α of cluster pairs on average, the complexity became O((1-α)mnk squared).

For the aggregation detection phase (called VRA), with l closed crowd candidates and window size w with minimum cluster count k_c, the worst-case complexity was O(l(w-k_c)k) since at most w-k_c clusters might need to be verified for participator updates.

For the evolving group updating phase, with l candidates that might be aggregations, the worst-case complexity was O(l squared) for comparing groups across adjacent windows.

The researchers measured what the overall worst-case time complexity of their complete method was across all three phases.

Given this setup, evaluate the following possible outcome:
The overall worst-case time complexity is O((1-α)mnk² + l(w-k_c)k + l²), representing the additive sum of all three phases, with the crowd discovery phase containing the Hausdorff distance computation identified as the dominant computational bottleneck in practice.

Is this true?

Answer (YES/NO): NO